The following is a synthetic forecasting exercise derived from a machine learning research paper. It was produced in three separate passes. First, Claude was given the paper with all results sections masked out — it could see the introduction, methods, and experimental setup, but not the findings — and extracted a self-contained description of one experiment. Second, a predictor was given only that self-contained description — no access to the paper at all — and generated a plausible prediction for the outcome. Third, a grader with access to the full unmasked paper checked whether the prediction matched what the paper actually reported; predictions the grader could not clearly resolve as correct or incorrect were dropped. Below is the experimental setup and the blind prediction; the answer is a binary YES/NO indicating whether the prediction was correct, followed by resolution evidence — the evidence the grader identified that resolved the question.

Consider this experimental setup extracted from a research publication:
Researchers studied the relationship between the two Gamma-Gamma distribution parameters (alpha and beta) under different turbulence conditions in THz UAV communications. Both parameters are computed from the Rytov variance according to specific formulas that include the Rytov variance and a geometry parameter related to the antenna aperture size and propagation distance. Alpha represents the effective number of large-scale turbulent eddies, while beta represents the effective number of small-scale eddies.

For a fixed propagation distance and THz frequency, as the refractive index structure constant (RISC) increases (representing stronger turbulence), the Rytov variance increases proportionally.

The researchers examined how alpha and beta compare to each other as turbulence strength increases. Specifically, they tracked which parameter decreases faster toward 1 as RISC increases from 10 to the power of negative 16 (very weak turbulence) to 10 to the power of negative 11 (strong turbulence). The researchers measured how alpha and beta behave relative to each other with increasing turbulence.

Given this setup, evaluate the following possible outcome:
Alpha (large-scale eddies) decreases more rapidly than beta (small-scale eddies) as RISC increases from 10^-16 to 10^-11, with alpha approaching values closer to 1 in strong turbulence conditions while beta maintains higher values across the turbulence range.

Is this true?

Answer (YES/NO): NO